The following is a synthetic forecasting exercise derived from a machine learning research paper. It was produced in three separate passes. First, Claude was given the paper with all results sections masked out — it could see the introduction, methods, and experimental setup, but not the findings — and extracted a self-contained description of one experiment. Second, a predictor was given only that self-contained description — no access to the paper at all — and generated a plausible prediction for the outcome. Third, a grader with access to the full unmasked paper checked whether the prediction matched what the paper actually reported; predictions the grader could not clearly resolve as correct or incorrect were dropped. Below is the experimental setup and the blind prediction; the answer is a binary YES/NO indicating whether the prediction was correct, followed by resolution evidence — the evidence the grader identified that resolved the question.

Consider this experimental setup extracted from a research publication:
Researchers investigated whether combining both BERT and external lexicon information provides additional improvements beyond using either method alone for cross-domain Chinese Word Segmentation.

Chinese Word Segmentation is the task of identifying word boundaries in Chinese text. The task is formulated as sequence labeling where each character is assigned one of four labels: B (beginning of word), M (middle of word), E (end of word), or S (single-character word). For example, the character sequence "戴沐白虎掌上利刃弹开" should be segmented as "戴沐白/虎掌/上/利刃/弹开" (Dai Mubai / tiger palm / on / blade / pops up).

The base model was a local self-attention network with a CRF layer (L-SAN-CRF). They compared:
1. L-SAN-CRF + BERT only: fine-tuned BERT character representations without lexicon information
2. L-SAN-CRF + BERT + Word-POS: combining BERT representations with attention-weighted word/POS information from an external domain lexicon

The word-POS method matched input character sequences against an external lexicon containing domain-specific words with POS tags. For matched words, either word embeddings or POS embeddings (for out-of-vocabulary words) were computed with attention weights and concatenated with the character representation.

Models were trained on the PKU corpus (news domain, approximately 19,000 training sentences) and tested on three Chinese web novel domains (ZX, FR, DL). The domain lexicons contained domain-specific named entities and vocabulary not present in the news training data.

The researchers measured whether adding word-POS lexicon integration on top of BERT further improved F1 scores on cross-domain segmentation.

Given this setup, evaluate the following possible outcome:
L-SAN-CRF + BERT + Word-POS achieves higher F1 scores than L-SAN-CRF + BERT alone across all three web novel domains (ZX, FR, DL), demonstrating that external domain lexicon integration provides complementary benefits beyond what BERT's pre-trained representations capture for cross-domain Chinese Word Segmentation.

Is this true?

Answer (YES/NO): YES